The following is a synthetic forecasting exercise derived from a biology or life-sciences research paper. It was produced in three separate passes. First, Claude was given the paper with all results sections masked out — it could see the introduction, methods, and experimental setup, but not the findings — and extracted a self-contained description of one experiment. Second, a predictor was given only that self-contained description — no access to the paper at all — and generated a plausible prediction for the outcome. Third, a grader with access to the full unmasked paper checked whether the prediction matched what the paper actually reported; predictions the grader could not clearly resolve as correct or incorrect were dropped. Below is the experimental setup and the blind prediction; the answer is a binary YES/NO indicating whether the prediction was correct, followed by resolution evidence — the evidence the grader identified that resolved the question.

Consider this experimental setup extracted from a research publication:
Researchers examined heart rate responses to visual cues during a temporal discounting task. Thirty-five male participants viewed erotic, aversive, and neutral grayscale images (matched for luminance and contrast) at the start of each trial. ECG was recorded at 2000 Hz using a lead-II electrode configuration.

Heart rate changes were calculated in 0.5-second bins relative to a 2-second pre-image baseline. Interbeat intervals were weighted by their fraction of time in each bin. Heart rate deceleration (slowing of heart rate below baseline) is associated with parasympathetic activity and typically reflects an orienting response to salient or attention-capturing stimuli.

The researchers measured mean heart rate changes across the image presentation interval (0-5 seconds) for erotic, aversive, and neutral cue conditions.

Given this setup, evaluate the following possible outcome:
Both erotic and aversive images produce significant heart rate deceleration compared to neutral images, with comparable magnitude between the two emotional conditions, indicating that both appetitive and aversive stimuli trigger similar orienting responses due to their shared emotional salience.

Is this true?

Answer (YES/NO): NO